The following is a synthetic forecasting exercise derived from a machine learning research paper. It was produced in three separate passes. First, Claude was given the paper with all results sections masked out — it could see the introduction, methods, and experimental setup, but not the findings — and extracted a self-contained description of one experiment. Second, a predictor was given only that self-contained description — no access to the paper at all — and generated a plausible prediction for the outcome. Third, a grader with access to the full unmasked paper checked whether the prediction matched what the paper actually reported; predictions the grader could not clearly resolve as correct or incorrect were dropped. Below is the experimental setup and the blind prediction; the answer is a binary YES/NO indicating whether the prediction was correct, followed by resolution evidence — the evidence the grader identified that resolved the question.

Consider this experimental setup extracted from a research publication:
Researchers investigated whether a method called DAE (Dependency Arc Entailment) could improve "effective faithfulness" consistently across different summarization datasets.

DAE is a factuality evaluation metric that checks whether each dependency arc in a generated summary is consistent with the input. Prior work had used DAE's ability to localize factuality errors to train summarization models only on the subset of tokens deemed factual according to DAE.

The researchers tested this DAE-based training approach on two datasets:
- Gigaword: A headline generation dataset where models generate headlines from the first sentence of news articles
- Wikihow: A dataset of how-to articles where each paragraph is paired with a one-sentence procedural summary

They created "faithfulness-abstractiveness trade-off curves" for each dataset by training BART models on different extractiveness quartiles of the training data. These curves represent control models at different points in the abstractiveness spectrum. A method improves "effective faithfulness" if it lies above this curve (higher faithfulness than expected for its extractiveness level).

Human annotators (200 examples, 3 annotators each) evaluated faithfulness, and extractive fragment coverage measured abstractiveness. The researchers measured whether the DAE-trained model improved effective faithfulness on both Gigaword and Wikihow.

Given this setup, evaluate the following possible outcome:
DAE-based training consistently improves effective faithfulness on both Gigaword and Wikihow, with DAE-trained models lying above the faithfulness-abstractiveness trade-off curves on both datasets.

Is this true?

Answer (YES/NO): NO